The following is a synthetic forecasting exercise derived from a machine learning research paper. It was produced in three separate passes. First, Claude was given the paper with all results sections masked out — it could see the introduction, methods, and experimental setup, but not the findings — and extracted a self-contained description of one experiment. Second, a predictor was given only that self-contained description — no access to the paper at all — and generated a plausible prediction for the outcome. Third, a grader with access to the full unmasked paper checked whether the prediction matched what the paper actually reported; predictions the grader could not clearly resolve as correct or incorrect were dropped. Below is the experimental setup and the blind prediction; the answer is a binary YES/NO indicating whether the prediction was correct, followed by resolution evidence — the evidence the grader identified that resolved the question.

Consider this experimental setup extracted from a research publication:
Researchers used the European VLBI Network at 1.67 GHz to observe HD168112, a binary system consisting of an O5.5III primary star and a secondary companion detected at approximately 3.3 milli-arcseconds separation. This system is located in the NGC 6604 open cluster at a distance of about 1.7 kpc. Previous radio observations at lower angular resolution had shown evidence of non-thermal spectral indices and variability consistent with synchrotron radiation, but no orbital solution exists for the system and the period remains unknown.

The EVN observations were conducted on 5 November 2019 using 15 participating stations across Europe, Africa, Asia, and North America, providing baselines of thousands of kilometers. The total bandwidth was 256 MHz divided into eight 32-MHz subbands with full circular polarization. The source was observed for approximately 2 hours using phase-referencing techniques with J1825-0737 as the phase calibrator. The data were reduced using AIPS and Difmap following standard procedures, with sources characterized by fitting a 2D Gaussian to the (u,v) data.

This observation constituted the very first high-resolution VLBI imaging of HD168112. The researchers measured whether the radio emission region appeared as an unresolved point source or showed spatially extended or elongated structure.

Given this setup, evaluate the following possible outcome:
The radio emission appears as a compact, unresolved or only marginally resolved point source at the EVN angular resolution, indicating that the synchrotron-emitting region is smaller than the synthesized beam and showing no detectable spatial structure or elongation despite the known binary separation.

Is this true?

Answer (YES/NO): NO